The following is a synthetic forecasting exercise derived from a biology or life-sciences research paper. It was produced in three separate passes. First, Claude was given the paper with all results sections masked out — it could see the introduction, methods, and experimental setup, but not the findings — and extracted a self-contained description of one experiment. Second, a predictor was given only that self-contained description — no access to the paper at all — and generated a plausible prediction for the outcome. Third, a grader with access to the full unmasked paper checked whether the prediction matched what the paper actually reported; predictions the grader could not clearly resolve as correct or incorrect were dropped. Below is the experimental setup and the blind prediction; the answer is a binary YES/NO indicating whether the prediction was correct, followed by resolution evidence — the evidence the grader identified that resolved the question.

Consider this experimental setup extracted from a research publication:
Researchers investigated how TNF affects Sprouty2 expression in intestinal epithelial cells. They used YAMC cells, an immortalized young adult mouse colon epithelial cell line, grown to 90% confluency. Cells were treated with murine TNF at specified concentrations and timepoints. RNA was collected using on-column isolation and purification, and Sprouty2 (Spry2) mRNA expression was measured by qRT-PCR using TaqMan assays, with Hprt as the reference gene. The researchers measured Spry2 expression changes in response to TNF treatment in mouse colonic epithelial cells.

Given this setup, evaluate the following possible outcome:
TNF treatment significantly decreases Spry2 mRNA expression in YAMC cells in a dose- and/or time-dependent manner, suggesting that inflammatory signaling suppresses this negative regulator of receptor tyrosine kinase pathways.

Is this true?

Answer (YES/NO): NO